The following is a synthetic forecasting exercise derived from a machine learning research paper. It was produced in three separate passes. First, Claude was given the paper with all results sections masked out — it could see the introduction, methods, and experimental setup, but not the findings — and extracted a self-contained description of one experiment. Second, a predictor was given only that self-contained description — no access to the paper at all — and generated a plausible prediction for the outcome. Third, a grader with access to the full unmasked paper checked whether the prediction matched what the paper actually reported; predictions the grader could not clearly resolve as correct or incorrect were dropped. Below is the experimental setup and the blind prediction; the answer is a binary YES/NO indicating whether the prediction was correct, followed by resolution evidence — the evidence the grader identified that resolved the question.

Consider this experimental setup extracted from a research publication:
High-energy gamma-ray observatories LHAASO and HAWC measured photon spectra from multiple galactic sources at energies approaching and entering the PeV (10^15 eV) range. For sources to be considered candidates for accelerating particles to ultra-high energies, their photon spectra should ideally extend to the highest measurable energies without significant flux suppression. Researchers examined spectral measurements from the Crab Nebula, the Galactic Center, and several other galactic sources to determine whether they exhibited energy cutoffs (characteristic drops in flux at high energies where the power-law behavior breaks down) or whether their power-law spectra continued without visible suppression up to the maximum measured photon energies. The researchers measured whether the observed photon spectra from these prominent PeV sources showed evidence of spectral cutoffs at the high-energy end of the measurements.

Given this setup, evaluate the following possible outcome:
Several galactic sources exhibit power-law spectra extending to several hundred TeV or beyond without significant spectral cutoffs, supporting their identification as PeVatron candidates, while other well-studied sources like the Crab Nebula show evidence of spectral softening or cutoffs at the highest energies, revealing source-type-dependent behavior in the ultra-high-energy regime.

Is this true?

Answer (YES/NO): NO